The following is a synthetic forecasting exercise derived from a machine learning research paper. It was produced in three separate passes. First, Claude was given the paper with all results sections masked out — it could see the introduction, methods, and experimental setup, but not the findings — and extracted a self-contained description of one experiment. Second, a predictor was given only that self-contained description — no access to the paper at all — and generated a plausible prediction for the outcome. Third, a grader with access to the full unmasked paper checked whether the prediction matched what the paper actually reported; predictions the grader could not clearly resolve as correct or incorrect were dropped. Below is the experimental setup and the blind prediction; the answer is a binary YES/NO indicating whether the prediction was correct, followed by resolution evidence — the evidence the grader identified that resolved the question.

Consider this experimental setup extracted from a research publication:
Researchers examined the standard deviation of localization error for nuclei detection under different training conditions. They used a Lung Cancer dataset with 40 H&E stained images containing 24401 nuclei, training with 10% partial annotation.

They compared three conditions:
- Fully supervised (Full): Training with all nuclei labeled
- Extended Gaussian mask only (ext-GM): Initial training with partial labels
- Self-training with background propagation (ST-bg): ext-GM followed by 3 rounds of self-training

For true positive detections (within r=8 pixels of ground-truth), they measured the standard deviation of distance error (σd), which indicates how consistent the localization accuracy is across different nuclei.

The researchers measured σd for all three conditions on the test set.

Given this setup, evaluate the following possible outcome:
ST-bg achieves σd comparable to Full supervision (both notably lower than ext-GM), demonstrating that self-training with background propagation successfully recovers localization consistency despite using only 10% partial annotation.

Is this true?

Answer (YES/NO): NO